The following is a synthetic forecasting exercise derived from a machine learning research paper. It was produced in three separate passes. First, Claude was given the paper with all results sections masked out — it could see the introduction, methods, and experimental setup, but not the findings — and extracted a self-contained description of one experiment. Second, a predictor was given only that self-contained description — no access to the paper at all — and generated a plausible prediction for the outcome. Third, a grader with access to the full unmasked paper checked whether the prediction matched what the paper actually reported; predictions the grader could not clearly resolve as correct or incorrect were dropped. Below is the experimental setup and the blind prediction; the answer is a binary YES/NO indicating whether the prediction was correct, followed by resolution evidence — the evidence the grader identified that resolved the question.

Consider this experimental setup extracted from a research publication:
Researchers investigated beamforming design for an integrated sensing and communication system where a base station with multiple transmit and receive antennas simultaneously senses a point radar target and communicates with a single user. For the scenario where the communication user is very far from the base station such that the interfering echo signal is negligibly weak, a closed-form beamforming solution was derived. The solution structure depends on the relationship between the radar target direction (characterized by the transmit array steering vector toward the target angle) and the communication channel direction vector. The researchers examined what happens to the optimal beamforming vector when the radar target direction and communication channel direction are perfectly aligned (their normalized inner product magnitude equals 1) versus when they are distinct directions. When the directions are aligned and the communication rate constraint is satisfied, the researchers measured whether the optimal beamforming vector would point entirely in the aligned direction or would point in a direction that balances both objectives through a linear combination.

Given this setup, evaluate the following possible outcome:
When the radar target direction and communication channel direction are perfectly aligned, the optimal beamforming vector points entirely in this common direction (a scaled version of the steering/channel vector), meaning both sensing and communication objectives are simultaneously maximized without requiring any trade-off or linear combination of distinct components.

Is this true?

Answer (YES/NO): YES